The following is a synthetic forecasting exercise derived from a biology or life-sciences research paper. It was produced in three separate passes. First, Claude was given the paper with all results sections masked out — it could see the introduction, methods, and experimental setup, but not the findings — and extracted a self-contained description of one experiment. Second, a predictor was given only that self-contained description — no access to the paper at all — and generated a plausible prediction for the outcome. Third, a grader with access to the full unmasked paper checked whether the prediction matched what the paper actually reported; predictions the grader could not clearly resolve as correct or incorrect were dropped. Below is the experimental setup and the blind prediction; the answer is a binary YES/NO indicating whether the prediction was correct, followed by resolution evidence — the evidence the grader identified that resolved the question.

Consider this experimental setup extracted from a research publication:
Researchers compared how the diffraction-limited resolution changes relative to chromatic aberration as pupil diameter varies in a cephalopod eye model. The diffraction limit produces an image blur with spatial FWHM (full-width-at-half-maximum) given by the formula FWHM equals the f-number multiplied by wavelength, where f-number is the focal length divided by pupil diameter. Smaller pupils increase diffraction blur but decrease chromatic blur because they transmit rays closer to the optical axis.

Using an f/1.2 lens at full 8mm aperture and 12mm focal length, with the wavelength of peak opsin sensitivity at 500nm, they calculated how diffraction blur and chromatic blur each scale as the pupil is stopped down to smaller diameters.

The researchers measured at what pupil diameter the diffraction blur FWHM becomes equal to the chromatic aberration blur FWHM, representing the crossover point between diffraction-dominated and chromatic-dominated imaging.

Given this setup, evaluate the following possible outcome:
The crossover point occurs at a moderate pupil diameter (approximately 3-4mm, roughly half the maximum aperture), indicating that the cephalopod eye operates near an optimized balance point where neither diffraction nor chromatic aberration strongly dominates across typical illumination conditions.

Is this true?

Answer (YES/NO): NO